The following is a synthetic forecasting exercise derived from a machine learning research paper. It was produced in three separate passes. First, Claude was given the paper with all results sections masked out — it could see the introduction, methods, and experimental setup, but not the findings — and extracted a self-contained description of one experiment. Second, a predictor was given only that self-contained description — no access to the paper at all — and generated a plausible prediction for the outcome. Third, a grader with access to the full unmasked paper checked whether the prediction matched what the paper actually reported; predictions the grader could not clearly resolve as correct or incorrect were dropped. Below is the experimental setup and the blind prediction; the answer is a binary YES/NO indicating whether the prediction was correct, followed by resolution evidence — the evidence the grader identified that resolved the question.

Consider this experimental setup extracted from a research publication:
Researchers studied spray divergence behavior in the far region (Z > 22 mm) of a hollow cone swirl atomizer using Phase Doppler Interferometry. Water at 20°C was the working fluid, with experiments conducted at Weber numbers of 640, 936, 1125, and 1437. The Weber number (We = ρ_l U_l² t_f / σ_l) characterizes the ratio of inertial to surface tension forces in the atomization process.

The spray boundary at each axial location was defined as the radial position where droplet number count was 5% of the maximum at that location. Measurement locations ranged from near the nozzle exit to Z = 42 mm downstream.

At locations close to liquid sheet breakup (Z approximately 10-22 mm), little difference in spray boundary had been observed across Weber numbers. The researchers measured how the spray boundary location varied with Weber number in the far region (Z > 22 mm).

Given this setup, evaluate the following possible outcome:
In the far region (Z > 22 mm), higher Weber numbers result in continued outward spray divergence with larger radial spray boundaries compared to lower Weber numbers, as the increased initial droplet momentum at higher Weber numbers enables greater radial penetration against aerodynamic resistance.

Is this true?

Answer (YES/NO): YES